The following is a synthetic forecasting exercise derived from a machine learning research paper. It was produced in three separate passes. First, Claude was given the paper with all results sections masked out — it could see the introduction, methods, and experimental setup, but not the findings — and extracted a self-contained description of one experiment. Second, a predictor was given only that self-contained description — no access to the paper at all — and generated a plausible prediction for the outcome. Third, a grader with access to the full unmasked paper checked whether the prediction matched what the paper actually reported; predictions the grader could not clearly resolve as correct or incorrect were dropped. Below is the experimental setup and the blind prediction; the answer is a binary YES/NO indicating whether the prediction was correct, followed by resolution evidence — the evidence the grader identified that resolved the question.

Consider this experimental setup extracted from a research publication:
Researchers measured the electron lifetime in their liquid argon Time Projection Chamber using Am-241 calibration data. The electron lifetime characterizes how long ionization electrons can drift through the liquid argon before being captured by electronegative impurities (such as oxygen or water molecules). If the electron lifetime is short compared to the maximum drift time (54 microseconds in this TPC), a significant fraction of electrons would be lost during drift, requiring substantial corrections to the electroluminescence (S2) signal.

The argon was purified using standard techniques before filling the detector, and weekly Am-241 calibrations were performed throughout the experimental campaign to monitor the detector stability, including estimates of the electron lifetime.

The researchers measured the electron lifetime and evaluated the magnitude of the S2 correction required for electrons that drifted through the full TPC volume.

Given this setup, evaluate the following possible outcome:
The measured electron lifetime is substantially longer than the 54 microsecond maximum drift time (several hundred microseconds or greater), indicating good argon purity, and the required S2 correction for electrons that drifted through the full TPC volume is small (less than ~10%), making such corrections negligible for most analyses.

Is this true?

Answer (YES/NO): YES